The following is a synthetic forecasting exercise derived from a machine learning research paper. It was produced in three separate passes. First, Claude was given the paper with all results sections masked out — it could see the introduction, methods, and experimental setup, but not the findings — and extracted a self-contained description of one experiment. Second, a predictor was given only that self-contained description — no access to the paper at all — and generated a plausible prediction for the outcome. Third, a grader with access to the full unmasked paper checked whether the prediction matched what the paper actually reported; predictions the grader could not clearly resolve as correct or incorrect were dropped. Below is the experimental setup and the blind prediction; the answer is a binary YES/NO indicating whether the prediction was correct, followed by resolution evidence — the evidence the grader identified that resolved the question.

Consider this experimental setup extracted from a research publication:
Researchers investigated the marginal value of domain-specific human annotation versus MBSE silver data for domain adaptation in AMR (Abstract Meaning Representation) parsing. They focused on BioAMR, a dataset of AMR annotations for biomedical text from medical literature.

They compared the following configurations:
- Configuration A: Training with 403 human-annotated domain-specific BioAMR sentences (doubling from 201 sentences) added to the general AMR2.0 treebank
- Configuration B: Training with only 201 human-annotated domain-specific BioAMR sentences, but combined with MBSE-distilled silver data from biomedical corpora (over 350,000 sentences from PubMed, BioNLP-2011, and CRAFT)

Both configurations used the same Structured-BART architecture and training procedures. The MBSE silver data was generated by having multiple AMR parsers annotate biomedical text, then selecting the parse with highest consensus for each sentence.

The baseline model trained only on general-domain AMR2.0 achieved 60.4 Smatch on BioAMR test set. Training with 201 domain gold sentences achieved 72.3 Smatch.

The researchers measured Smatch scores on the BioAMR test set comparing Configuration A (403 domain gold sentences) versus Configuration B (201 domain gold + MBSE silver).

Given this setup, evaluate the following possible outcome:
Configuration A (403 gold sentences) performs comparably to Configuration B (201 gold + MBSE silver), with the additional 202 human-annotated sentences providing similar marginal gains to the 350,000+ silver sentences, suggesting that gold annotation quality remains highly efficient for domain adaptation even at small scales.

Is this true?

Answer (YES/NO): NO